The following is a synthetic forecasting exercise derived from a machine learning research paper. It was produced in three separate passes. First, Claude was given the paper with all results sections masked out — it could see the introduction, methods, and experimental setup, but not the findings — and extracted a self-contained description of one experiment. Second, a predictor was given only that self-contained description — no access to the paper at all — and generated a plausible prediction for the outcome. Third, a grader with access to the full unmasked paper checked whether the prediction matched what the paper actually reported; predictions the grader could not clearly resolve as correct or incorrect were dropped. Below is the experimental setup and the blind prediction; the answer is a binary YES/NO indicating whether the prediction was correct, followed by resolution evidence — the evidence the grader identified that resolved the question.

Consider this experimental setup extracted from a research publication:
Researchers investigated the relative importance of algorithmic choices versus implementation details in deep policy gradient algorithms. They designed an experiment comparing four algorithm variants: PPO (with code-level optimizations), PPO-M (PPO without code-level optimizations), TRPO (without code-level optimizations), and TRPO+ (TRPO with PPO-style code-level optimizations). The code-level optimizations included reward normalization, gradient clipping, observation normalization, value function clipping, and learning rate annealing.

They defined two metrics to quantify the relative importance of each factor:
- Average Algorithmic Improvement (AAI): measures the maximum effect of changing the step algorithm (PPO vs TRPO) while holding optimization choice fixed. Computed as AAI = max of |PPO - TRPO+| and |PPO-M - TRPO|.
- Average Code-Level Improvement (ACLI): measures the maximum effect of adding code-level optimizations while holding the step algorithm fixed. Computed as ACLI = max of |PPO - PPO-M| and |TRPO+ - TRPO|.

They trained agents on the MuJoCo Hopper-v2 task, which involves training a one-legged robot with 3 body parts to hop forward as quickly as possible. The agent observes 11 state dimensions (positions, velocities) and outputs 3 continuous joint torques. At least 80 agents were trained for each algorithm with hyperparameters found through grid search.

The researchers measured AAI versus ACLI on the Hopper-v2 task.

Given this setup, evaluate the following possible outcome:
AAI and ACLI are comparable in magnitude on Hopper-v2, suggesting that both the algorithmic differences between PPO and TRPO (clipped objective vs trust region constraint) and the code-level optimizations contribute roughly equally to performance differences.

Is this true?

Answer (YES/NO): NO